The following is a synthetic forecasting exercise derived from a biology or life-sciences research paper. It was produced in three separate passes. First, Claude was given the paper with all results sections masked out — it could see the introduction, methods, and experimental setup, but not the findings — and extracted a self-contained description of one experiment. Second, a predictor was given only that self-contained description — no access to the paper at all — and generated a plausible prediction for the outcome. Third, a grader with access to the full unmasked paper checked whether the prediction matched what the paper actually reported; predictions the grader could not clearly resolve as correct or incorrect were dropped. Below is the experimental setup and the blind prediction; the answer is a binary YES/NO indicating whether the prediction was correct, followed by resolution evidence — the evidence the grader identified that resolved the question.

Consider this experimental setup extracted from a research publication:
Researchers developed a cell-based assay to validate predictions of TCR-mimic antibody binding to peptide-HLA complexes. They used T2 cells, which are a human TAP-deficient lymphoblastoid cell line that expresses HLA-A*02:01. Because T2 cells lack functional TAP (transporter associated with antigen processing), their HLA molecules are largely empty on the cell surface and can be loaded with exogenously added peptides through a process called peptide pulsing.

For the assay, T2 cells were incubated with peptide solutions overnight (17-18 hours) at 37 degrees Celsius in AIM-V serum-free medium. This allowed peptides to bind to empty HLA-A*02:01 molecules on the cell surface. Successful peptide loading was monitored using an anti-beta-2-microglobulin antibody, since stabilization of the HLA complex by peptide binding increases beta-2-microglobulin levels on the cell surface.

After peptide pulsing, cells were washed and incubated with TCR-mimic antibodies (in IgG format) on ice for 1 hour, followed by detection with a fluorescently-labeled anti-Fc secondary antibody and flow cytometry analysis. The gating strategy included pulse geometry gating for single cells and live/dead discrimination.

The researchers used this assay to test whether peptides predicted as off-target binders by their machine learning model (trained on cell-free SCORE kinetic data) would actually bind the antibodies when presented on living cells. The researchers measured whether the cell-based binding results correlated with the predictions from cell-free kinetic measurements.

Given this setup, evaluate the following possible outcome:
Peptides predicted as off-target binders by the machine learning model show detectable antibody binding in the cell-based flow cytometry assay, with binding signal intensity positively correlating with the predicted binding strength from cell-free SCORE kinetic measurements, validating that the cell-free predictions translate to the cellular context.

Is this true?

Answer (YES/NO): YES